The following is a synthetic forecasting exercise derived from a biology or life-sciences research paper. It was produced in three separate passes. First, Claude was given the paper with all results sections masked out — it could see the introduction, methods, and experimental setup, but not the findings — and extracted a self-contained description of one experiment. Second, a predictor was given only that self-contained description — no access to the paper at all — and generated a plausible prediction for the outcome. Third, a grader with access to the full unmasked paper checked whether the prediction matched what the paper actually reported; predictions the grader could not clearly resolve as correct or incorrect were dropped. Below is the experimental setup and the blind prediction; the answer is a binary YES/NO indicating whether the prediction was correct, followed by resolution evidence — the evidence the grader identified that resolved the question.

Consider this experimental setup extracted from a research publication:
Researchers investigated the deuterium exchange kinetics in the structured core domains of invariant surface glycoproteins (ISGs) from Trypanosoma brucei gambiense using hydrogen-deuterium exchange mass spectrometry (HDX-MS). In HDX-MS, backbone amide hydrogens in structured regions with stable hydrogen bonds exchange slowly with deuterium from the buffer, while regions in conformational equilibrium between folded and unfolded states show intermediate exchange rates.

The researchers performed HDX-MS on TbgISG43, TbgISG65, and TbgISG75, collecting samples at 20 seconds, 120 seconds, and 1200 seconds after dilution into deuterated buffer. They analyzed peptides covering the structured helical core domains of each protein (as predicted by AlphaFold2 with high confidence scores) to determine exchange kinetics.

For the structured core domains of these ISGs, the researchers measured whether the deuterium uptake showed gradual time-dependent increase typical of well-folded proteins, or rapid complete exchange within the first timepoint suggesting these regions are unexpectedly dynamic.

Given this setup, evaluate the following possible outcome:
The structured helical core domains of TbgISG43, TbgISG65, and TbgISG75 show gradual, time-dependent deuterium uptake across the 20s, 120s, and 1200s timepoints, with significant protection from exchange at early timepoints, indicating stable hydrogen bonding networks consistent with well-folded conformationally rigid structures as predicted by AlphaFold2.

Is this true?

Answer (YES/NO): YES